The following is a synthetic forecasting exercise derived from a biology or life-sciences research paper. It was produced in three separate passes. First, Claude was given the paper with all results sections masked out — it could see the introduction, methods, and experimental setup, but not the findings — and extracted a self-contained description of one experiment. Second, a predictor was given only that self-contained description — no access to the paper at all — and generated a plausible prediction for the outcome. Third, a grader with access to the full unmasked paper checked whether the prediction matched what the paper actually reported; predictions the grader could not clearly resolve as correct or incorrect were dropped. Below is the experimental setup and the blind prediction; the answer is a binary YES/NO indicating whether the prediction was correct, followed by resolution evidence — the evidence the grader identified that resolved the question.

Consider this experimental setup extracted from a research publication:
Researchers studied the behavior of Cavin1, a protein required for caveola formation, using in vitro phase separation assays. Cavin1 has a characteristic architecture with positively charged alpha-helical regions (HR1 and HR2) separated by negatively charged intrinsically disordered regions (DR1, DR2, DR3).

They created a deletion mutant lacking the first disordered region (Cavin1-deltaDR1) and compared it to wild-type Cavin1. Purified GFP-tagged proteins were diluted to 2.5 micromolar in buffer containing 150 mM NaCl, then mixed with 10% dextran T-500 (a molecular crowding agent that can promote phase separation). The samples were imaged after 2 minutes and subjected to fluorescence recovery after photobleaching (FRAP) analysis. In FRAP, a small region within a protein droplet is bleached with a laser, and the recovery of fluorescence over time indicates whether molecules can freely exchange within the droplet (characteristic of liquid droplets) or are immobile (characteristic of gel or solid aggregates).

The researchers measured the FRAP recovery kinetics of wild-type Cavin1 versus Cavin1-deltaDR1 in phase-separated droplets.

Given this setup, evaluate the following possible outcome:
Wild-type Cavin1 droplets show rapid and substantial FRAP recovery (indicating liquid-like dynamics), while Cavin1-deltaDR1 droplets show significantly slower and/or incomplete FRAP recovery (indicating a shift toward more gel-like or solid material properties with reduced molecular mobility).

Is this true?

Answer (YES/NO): YES